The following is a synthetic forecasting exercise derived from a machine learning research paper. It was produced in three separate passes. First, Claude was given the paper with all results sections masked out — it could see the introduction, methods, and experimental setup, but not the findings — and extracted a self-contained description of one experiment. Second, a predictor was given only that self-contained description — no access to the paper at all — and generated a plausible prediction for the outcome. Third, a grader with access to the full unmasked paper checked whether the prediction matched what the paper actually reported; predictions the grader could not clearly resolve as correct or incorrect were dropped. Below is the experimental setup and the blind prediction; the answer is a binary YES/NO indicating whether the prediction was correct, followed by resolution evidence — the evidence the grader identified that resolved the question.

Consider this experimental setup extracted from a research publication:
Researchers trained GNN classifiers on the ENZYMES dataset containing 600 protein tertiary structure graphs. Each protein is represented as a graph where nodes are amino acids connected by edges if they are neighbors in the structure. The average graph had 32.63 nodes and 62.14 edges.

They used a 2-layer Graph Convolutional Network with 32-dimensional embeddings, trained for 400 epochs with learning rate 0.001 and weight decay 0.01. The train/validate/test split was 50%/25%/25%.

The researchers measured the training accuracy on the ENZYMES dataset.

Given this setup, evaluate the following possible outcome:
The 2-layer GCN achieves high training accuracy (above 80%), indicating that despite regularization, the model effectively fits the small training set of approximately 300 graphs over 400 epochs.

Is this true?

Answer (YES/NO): YES